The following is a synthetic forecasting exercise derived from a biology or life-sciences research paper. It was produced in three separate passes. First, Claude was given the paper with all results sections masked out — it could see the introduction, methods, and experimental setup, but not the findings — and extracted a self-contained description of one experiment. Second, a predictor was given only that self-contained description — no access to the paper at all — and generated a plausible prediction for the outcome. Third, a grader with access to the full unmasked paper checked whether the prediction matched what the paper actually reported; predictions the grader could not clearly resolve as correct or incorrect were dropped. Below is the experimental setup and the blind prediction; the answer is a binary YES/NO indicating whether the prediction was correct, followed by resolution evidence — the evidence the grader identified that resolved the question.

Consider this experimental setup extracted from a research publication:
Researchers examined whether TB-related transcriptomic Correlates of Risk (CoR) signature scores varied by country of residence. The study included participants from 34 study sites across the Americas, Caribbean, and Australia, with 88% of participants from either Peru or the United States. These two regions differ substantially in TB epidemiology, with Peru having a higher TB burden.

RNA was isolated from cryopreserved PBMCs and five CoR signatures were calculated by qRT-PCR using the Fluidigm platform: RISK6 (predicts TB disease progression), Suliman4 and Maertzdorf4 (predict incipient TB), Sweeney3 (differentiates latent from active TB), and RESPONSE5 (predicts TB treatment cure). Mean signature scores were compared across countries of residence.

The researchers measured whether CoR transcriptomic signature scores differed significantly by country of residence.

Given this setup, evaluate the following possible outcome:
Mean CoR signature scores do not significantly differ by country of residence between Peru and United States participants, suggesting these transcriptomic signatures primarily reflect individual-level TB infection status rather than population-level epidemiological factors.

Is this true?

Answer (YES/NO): NO